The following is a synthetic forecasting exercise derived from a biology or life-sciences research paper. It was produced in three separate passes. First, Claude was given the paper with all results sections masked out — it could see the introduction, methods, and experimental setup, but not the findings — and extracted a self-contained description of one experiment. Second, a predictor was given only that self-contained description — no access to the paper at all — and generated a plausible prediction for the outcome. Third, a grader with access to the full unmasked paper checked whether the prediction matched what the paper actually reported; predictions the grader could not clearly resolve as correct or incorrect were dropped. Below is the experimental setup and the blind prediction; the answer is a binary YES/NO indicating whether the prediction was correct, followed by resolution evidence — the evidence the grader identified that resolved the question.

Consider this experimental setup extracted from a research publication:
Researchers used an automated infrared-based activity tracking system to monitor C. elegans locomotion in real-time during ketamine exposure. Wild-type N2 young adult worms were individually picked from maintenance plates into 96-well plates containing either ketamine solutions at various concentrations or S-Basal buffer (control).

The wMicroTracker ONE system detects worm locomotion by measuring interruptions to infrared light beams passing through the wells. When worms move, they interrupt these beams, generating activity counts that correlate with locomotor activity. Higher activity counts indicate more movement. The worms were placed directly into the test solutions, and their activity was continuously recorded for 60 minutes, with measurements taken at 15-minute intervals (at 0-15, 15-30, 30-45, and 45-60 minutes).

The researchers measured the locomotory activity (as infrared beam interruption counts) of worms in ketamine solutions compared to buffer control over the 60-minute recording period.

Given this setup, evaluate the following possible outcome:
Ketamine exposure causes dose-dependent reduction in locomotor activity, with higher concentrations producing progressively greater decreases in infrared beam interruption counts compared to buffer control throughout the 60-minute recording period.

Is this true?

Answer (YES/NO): YES